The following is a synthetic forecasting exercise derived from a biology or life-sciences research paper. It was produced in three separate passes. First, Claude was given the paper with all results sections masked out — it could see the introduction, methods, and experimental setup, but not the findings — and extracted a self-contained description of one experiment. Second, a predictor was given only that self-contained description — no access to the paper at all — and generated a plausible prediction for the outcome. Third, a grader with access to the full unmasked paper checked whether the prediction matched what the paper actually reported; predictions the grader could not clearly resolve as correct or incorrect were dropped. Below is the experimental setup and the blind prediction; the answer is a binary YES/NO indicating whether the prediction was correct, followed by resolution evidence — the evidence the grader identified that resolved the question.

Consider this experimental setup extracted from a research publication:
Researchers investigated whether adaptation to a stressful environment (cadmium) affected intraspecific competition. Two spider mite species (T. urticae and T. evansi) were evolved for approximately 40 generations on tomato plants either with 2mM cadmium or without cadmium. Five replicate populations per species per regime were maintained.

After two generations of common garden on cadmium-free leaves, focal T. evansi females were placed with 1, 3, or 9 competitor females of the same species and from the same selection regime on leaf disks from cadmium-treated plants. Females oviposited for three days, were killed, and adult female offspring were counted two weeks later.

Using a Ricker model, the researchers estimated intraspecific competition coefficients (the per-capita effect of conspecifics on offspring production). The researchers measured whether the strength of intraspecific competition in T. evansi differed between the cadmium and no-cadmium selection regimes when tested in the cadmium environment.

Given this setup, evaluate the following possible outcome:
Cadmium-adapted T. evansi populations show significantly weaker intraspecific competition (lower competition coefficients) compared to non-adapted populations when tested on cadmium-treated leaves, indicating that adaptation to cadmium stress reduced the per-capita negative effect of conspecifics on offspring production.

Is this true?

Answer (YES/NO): NO